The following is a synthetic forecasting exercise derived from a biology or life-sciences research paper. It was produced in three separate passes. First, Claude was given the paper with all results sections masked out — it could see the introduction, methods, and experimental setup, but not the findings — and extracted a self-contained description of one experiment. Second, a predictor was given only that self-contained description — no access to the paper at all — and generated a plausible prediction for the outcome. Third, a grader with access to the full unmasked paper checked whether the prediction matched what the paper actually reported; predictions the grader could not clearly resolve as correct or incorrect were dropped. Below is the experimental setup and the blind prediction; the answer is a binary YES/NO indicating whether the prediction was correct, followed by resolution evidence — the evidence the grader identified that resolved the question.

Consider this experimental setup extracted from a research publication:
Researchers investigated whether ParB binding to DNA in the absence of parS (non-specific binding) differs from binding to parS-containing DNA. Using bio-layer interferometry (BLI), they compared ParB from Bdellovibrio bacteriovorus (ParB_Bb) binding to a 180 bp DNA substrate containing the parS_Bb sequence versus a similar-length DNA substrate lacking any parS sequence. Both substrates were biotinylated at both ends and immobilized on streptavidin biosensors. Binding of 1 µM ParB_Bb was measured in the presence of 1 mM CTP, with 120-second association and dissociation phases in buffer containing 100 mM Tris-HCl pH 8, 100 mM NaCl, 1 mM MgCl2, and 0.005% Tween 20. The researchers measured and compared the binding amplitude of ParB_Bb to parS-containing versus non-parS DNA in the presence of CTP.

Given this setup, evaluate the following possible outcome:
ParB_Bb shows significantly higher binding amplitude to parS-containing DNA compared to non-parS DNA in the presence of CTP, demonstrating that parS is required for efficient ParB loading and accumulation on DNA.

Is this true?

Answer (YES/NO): YES